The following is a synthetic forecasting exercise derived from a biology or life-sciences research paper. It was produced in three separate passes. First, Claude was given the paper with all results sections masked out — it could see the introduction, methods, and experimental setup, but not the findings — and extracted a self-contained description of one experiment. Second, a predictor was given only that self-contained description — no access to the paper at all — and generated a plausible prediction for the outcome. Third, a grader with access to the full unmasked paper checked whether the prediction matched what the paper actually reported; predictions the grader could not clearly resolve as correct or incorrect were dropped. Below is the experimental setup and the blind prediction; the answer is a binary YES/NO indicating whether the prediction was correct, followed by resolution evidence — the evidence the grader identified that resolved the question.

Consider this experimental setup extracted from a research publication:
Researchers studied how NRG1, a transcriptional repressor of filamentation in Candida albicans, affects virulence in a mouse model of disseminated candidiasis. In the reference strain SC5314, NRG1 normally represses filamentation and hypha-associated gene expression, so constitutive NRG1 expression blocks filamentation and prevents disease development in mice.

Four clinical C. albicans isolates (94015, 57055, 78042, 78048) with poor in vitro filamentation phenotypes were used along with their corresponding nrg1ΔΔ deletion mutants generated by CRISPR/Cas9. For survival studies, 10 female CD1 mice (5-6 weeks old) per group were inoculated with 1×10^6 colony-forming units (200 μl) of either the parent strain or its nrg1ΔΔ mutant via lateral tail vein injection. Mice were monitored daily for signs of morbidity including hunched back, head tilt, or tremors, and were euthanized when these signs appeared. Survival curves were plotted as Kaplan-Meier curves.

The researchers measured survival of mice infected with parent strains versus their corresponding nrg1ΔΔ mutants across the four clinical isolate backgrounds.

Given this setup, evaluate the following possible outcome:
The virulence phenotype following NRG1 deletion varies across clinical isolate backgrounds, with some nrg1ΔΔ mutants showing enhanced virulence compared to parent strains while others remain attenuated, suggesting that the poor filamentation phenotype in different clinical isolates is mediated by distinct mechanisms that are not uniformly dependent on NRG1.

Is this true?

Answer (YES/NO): NO